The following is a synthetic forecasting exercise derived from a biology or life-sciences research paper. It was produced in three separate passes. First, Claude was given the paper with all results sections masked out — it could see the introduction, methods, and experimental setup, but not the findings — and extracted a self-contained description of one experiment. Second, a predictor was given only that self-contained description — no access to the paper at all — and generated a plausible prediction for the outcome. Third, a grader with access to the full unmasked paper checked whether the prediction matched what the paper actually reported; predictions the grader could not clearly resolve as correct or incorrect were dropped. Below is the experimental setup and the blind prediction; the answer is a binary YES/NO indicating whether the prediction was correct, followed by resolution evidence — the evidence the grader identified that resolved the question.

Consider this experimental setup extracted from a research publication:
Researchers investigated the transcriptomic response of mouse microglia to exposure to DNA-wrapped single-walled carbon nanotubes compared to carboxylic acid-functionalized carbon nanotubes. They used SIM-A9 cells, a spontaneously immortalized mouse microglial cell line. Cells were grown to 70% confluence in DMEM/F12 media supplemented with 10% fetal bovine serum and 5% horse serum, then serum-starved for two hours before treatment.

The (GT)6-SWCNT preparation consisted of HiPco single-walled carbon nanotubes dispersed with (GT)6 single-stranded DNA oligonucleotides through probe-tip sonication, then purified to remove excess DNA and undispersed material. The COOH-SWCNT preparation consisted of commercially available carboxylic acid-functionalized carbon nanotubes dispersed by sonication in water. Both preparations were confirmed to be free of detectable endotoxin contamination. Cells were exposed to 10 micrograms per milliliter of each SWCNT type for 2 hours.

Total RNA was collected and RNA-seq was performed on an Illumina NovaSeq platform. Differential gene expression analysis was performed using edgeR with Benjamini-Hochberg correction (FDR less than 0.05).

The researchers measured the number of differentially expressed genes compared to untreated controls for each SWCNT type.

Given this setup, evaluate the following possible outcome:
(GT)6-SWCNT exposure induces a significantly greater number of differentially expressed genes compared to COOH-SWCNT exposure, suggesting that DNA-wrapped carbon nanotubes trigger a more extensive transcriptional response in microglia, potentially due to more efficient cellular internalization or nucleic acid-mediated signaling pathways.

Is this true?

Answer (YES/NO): YES